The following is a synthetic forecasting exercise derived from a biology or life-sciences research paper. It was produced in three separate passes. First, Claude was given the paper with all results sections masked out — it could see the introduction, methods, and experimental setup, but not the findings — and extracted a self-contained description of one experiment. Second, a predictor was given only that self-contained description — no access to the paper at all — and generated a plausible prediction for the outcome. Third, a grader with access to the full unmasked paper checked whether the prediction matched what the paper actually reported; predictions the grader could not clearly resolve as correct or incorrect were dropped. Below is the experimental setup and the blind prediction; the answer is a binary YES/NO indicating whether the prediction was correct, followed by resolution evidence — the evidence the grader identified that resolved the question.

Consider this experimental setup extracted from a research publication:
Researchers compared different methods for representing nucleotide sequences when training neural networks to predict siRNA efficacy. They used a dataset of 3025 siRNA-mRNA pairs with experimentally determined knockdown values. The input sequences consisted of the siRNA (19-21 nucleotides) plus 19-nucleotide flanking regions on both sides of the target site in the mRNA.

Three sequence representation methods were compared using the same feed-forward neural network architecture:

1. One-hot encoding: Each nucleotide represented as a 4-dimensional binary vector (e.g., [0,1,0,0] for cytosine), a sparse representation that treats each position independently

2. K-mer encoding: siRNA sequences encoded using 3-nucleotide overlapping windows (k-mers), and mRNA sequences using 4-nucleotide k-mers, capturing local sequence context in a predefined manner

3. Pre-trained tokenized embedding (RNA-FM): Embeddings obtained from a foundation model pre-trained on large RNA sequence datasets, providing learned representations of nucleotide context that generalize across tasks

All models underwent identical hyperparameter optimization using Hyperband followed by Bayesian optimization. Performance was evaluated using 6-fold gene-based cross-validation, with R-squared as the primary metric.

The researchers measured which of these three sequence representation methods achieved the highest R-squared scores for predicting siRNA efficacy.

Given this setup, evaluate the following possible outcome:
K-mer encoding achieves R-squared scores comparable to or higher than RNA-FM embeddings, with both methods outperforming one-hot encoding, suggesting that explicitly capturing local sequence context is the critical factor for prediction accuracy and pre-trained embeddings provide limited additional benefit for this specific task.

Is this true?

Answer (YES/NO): NO